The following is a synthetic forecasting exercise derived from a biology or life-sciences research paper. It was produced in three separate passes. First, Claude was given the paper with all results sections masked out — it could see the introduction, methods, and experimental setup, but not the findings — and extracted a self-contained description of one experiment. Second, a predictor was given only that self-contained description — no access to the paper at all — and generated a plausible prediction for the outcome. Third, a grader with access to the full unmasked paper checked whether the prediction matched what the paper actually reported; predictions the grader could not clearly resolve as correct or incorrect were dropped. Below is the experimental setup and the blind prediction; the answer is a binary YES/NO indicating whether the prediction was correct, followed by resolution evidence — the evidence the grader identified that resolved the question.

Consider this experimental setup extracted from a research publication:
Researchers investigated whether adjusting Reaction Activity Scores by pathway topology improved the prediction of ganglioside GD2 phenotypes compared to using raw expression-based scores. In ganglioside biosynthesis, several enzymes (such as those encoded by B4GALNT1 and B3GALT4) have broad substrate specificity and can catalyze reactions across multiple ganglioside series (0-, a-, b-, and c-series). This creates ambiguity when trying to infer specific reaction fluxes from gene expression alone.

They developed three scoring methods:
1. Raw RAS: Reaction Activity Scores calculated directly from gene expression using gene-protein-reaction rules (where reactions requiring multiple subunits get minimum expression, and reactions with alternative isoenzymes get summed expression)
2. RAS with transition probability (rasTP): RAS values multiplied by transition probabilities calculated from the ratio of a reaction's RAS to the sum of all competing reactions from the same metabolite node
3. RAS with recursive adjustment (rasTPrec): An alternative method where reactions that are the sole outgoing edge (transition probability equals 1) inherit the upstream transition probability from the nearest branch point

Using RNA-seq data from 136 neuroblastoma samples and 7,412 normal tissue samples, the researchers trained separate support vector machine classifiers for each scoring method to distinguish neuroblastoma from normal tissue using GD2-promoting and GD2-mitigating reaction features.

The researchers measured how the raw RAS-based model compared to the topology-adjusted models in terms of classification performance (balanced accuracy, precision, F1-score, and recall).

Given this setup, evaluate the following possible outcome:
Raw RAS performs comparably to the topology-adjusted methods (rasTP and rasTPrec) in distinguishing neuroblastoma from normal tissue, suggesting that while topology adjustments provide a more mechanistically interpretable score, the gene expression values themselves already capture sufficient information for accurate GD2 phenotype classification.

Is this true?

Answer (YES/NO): NO